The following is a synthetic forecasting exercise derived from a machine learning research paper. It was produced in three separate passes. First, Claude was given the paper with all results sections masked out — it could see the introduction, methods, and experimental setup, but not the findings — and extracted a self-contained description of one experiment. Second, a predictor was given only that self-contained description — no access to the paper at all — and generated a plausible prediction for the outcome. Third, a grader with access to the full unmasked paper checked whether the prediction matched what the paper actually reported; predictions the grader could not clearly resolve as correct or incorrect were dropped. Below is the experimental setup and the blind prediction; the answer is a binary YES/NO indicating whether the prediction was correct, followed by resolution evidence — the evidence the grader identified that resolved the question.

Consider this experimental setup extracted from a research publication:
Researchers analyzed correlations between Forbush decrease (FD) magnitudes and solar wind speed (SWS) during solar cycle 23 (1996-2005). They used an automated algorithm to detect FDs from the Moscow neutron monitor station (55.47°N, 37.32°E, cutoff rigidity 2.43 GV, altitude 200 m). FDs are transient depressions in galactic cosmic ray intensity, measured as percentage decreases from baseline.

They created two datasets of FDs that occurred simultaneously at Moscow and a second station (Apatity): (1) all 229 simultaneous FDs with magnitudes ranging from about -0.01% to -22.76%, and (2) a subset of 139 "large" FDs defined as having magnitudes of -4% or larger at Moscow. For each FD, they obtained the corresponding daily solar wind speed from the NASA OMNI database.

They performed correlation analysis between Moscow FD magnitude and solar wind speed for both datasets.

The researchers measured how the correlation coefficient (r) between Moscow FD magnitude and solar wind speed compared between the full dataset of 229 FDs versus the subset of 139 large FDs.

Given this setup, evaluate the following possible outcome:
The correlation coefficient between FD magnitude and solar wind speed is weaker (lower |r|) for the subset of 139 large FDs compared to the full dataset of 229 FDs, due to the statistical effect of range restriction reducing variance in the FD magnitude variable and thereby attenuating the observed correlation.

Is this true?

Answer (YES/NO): NO